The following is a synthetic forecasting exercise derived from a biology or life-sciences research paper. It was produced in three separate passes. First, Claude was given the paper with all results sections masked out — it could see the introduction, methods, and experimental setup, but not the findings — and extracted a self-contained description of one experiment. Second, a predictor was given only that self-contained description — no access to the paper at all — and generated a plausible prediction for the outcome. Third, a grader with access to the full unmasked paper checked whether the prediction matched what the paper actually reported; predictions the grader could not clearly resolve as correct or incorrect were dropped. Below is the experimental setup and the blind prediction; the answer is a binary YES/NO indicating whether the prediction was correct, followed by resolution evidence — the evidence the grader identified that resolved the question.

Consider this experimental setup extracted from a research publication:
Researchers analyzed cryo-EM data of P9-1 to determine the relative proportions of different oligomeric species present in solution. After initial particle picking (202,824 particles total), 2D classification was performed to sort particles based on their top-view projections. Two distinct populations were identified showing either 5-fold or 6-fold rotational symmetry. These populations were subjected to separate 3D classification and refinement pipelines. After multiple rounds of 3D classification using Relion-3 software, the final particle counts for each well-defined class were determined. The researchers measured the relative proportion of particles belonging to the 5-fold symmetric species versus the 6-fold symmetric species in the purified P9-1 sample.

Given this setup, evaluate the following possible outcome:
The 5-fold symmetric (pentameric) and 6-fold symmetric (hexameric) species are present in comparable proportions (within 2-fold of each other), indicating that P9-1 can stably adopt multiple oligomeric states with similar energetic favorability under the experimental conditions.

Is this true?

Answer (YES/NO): NO